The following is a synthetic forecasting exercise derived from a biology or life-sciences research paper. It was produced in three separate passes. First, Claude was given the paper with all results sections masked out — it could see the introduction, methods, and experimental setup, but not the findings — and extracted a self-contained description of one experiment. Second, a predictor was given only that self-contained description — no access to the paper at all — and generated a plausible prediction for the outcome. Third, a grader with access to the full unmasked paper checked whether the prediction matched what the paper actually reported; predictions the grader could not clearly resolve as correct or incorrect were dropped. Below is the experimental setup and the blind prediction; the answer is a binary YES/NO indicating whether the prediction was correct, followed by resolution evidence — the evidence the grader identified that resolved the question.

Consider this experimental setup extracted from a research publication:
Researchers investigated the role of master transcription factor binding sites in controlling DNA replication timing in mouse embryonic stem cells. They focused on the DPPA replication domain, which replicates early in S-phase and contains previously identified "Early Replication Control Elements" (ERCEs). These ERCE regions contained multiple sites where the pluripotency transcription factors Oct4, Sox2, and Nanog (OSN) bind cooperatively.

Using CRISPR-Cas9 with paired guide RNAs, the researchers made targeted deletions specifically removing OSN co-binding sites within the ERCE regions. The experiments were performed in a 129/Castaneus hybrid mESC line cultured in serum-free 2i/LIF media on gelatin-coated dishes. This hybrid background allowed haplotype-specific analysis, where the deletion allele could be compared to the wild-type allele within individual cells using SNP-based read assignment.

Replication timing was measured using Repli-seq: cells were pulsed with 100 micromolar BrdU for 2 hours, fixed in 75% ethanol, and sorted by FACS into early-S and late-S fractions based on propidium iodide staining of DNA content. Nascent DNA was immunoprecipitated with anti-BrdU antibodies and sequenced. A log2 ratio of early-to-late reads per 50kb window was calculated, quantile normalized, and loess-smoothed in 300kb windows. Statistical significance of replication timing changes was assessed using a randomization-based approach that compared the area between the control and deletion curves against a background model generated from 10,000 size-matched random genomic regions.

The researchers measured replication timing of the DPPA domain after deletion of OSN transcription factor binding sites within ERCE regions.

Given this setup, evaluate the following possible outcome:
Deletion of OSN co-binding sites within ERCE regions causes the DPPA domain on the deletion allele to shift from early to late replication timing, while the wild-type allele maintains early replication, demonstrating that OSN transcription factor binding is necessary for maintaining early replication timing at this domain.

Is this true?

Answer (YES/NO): NO